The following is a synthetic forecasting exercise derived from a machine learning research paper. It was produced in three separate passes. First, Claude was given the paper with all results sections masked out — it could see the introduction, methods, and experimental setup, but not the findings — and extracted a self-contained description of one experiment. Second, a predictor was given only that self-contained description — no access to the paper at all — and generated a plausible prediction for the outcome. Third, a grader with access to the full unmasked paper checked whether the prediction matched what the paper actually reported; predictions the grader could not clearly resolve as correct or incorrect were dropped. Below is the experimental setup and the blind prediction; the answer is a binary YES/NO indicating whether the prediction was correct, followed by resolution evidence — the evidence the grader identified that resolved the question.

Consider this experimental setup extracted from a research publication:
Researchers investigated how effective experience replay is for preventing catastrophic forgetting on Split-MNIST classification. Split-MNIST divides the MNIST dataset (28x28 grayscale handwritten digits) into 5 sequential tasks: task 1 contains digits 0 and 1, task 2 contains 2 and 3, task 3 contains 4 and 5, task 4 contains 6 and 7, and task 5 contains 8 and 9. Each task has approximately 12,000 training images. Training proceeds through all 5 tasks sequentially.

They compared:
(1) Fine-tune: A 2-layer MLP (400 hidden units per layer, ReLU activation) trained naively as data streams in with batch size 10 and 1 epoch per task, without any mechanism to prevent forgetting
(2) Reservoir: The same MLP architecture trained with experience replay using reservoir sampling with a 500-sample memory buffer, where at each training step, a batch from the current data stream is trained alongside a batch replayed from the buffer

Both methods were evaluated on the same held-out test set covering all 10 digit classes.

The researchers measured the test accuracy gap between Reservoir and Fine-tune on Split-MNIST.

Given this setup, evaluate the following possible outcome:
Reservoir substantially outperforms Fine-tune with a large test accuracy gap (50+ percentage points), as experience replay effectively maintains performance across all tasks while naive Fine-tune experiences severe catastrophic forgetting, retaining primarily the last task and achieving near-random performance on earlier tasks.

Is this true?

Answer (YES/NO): YES